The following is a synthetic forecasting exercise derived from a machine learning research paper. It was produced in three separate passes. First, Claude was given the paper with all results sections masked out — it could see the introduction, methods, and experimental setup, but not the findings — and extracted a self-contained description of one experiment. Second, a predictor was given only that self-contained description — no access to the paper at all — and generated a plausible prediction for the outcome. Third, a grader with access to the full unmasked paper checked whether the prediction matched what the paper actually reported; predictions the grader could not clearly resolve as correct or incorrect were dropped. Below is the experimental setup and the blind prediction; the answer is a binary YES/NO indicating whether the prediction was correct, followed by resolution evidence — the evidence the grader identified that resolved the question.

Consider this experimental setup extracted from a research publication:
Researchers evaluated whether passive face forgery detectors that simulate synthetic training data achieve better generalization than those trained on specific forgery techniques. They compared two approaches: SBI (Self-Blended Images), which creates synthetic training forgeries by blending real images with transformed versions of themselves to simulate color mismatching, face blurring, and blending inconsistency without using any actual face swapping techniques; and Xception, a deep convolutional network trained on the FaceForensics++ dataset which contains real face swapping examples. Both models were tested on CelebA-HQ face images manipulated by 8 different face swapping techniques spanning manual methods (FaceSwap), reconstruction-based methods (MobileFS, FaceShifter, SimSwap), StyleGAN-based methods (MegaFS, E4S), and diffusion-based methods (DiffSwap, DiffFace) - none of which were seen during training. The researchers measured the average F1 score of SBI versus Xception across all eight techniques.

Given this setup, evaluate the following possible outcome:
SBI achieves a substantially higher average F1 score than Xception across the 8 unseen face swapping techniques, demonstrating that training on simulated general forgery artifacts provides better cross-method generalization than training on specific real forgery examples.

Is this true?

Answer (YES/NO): NO